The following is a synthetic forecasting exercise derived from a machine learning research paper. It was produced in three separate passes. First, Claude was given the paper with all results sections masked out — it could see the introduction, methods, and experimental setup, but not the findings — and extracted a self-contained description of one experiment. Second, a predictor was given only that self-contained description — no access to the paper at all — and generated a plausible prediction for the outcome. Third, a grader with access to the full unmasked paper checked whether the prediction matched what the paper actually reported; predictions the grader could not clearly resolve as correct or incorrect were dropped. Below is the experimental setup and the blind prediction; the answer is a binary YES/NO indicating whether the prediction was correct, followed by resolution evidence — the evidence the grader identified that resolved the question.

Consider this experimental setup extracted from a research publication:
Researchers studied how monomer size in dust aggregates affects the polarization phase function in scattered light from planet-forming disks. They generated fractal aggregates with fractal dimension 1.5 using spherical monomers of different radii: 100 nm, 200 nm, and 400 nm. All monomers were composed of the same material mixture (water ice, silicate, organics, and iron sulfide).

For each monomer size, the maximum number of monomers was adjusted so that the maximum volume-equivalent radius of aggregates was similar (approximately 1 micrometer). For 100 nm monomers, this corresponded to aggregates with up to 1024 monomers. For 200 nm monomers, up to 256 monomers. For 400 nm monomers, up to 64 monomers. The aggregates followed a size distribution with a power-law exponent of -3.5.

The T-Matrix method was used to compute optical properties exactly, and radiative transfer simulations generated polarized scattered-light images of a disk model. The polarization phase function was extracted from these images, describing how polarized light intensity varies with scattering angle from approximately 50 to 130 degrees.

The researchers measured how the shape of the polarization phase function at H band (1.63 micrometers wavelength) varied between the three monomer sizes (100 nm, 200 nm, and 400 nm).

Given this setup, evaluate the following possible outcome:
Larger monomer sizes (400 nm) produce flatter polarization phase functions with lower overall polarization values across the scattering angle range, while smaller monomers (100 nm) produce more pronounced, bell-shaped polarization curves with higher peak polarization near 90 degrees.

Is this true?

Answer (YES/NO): NO